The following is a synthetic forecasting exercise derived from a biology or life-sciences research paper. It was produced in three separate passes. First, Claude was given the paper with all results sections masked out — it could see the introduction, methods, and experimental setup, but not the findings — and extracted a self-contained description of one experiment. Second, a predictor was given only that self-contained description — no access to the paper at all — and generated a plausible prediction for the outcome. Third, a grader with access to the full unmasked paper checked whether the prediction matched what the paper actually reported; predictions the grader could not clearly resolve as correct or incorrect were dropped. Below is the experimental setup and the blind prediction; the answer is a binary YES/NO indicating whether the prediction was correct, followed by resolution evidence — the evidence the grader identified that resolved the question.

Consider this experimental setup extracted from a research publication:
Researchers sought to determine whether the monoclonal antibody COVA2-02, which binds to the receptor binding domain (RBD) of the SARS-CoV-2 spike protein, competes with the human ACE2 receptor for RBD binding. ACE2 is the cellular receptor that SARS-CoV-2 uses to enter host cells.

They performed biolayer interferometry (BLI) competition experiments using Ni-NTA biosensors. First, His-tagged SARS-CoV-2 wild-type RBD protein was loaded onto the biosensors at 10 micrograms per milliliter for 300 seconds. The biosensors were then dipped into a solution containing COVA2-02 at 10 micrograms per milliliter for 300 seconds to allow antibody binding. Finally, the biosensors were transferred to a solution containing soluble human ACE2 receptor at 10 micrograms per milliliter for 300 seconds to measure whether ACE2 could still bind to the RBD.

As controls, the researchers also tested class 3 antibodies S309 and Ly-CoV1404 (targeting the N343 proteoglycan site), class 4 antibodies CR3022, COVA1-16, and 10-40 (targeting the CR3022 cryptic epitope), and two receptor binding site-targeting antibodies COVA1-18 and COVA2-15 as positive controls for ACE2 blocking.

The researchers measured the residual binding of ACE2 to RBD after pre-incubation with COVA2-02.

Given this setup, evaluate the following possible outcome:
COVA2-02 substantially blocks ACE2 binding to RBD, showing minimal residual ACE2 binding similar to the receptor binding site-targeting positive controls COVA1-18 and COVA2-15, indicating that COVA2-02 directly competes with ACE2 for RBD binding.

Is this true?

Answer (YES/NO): NO